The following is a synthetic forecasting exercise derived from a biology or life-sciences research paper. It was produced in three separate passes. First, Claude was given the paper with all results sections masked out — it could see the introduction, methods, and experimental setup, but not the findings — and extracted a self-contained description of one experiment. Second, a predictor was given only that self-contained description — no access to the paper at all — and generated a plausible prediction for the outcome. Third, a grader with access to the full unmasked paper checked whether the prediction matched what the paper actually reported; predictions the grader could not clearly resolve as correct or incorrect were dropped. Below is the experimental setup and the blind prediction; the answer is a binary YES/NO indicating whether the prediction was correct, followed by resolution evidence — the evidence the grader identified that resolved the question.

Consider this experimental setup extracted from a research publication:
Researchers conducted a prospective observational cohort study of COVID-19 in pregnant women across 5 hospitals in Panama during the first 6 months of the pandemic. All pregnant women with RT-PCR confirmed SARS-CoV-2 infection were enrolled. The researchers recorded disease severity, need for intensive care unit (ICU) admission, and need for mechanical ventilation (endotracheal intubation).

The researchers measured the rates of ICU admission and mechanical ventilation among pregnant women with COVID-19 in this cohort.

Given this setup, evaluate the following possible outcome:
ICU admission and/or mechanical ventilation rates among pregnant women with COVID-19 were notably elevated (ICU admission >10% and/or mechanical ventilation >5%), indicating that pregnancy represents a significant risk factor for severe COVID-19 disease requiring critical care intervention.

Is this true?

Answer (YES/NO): YES